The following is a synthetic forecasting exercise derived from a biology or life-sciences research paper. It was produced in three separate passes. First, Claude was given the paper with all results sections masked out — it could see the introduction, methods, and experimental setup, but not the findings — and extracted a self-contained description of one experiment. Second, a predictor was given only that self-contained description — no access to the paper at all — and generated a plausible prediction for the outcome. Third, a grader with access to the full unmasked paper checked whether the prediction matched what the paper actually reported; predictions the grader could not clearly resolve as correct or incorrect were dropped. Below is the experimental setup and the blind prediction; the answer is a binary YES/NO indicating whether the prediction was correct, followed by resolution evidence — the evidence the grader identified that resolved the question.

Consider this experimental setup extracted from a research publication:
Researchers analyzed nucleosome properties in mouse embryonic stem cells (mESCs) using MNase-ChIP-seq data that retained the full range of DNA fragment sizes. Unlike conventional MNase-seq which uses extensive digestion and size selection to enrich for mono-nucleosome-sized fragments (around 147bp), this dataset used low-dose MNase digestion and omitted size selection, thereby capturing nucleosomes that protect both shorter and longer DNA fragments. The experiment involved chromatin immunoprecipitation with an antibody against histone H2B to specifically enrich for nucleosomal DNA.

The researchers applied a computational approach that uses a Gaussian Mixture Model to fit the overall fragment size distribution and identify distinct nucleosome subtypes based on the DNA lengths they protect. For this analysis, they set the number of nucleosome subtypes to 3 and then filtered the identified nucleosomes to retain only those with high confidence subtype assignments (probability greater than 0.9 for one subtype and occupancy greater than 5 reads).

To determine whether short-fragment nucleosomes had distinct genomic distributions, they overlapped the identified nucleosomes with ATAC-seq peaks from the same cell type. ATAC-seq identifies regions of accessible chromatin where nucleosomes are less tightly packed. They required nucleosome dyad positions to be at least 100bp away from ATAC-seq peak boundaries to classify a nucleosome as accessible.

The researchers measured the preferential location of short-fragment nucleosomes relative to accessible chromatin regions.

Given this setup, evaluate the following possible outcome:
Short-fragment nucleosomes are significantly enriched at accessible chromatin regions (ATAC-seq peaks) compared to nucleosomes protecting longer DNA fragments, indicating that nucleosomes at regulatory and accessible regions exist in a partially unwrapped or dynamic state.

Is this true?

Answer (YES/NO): YES